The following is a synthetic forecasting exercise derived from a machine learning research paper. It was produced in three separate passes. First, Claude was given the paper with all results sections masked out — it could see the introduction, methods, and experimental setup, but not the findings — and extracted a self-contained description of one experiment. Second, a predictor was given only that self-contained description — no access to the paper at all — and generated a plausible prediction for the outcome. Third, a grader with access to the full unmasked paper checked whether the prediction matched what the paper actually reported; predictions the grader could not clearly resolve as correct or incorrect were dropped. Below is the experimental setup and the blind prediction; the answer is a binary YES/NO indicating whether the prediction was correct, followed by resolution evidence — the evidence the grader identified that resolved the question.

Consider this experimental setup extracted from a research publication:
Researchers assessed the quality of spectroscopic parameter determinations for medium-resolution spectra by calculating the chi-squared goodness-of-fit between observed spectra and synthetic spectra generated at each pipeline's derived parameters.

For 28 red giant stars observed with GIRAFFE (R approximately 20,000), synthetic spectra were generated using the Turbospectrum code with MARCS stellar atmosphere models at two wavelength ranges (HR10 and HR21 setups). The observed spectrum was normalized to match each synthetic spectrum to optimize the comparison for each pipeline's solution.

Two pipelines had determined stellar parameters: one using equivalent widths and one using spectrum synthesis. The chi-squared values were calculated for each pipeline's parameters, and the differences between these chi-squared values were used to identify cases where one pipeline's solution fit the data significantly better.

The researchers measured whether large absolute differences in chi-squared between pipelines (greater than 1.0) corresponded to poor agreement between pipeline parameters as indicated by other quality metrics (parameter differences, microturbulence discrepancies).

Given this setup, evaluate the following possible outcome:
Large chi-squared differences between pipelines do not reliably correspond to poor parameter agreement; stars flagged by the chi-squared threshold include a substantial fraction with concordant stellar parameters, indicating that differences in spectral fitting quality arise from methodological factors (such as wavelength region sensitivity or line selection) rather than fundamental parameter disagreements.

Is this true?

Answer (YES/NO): NO